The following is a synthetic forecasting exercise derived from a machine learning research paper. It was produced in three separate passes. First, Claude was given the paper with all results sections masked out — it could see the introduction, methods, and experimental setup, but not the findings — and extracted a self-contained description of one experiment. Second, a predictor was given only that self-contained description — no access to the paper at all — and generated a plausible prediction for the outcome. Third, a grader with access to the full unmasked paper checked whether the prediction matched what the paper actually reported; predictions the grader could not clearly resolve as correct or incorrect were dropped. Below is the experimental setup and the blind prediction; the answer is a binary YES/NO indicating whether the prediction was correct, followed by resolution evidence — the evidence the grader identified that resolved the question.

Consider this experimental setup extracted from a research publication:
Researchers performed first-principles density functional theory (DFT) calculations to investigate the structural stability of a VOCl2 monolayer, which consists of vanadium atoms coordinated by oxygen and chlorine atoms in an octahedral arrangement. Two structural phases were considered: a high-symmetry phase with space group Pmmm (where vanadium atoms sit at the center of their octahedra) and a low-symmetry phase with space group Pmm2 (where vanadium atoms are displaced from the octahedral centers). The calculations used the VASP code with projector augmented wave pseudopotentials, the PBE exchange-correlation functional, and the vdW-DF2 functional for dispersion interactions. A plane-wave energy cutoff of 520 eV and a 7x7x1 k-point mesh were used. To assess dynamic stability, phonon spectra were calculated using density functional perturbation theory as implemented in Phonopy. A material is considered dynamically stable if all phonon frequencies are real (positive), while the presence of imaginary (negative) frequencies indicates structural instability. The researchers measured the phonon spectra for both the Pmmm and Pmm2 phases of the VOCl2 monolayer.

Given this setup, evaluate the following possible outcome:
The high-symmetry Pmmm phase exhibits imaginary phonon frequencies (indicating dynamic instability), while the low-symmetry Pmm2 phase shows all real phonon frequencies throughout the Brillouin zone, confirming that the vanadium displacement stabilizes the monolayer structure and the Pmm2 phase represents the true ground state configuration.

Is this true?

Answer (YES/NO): YES